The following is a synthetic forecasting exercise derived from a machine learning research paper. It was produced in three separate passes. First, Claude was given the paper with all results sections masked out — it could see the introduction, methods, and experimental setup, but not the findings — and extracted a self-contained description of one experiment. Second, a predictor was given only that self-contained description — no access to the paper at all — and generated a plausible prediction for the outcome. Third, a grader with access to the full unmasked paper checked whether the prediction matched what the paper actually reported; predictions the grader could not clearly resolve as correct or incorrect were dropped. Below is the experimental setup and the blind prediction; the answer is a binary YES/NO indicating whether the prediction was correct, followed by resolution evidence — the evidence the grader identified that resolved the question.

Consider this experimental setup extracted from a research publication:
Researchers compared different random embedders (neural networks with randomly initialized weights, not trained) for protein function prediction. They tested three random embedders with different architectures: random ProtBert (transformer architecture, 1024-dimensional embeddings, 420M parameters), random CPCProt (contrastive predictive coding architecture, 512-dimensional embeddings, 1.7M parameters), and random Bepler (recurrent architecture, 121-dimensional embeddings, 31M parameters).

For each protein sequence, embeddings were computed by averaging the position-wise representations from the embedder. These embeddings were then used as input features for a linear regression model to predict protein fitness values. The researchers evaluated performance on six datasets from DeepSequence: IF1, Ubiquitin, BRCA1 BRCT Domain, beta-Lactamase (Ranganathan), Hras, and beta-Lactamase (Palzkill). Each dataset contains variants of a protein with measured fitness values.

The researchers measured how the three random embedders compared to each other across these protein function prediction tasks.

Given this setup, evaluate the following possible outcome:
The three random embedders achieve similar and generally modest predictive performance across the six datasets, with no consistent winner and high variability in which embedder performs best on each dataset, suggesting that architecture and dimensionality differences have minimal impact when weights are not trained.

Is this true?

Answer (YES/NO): NO